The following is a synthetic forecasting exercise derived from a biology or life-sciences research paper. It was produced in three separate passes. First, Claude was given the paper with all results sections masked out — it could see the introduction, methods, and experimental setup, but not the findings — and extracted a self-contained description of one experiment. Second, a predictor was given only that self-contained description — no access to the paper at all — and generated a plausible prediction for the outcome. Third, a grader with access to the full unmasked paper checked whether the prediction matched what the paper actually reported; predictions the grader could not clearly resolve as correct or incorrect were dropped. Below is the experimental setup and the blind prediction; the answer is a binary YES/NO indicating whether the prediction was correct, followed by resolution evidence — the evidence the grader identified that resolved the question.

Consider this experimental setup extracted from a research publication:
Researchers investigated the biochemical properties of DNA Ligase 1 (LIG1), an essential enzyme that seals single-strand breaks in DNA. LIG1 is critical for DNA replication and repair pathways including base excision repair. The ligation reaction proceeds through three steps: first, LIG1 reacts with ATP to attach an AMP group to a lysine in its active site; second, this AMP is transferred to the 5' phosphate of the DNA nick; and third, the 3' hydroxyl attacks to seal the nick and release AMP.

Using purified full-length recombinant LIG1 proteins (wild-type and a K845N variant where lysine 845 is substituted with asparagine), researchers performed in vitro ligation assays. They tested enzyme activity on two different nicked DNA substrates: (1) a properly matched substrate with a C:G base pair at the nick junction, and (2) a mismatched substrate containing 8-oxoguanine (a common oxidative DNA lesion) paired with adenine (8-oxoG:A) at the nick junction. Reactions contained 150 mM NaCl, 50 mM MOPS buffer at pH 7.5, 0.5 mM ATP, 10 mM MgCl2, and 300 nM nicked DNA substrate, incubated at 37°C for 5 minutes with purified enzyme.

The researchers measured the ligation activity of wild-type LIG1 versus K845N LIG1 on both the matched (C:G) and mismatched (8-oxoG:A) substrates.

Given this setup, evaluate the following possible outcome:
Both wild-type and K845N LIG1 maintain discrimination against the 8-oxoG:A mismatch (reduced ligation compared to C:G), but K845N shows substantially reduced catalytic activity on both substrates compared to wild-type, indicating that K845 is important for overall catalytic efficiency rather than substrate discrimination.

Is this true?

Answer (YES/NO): NO